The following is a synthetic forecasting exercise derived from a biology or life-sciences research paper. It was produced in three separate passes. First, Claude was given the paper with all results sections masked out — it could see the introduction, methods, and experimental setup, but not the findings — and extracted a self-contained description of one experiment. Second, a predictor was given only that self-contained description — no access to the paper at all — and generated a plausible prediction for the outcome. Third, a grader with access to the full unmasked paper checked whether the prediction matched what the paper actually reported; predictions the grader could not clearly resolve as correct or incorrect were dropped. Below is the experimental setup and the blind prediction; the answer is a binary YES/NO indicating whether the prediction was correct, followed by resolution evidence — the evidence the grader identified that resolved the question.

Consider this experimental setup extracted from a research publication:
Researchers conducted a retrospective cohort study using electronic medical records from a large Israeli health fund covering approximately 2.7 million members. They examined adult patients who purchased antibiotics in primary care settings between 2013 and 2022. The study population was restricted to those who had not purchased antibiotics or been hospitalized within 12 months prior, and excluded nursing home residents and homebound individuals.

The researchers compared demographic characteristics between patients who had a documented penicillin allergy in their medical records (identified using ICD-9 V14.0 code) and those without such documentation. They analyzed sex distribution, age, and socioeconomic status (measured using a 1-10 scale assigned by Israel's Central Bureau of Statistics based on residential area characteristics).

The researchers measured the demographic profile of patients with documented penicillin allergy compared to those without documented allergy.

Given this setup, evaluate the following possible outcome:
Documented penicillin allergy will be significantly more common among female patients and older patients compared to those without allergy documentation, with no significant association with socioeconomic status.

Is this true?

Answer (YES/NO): NO